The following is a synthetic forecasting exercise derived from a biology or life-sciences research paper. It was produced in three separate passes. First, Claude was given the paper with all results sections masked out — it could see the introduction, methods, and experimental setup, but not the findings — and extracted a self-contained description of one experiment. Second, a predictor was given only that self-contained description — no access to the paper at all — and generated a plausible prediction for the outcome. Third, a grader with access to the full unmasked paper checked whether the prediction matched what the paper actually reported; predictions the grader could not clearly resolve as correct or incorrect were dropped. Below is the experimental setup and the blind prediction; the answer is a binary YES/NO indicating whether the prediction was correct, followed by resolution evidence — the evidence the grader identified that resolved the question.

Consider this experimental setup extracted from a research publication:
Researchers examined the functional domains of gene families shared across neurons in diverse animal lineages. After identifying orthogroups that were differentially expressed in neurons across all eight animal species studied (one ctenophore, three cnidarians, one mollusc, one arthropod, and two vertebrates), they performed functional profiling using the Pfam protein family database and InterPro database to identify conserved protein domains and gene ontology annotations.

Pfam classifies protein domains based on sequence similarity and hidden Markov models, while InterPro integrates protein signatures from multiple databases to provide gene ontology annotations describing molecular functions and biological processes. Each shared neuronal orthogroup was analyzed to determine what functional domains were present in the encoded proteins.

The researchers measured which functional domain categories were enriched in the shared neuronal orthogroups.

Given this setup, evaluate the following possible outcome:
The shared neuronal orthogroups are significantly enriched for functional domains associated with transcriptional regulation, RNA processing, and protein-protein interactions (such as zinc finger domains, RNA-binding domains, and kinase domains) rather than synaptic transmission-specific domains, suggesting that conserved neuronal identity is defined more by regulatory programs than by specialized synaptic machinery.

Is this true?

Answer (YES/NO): NO